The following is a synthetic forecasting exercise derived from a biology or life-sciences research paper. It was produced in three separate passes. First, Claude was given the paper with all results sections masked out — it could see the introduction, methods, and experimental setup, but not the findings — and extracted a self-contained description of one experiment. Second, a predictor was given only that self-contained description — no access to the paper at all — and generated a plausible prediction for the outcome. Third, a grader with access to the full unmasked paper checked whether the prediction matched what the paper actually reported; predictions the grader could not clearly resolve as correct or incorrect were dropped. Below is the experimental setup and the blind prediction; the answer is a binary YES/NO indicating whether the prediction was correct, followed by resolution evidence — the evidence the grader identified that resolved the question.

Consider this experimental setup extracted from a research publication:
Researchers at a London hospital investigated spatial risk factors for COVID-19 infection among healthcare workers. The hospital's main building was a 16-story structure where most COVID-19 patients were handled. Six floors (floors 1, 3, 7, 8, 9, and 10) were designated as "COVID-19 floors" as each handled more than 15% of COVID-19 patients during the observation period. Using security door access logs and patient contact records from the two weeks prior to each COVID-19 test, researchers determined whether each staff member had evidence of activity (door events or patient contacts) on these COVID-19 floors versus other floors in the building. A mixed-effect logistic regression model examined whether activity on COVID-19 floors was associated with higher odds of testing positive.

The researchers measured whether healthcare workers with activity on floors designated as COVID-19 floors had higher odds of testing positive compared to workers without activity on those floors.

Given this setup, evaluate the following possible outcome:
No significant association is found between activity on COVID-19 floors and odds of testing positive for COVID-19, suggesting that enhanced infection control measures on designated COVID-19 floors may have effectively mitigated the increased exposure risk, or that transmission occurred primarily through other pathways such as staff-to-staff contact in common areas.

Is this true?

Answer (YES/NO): NO